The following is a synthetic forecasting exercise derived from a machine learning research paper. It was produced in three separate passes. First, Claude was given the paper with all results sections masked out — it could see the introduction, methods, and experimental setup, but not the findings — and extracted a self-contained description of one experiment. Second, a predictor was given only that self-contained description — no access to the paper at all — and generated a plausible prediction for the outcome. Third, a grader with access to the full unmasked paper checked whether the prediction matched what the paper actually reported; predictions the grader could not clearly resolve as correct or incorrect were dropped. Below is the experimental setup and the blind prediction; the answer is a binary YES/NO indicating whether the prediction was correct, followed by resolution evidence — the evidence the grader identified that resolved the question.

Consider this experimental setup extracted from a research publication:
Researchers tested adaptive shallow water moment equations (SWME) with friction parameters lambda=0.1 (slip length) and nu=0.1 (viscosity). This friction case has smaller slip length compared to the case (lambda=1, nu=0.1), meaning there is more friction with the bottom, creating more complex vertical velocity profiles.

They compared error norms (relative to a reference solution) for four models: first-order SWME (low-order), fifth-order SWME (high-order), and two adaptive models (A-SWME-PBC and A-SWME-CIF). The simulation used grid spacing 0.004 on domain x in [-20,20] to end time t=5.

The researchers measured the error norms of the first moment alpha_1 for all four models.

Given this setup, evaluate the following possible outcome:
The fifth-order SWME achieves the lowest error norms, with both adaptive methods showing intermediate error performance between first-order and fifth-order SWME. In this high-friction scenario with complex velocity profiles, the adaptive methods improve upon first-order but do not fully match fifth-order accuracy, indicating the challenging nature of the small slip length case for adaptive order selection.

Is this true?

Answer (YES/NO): YES